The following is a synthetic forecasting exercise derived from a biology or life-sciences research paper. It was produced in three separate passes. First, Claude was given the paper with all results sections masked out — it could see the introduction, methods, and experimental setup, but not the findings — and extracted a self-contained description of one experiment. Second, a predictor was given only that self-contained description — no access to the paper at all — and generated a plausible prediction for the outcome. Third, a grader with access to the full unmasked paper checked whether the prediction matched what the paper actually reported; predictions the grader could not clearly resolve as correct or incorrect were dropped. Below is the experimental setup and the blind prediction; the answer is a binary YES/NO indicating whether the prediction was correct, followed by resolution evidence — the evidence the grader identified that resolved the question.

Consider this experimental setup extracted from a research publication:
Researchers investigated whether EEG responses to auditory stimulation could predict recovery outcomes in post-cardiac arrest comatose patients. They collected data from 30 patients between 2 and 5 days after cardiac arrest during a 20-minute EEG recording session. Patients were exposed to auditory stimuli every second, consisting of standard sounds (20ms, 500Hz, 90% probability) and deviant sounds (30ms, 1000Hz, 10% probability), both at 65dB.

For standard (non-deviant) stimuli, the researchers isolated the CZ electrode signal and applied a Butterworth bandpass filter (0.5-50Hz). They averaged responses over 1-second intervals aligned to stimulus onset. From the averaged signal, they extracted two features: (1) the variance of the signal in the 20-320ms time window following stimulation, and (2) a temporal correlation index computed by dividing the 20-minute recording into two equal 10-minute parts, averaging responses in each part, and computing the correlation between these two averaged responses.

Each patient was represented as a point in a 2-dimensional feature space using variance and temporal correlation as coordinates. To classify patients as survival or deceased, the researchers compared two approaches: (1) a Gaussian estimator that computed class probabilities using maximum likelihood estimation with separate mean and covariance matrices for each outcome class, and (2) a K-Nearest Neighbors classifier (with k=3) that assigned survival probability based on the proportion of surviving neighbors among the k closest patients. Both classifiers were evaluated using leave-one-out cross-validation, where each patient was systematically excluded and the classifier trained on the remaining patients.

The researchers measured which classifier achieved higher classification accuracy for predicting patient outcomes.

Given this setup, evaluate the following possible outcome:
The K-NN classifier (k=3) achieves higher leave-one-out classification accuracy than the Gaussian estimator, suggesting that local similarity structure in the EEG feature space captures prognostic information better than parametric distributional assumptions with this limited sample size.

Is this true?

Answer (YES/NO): YES